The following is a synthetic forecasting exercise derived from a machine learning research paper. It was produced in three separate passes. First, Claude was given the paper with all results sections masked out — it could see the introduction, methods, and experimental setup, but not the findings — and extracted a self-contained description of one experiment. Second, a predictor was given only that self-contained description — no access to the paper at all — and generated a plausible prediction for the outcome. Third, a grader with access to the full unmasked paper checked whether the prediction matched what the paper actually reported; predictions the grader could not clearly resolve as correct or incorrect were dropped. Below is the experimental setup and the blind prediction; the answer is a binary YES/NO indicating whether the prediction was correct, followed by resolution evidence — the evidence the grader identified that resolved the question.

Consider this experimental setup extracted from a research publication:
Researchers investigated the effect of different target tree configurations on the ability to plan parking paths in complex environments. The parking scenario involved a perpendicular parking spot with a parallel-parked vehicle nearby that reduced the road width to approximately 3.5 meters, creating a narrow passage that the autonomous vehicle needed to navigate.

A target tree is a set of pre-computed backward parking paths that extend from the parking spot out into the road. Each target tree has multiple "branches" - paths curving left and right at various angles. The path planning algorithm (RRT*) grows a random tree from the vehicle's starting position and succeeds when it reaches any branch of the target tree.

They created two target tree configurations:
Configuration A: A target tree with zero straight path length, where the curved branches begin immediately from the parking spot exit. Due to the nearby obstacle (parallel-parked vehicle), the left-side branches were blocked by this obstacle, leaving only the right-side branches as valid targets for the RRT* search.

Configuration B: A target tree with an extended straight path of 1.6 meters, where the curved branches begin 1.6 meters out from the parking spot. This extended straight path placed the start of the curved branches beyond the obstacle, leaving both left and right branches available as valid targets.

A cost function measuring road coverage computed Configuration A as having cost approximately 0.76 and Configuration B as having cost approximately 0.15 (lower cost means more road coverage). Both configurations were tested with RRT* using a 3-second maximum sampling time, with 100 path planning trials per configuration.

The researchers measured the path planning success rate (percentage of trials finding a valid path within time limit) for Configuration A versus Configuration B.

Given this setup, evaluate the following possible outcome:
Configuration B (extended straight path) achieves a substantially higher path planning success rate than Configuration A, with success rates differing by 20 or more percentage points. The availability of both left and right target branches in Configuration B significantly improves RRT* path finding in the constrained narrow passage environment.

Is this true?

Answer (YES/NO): YES